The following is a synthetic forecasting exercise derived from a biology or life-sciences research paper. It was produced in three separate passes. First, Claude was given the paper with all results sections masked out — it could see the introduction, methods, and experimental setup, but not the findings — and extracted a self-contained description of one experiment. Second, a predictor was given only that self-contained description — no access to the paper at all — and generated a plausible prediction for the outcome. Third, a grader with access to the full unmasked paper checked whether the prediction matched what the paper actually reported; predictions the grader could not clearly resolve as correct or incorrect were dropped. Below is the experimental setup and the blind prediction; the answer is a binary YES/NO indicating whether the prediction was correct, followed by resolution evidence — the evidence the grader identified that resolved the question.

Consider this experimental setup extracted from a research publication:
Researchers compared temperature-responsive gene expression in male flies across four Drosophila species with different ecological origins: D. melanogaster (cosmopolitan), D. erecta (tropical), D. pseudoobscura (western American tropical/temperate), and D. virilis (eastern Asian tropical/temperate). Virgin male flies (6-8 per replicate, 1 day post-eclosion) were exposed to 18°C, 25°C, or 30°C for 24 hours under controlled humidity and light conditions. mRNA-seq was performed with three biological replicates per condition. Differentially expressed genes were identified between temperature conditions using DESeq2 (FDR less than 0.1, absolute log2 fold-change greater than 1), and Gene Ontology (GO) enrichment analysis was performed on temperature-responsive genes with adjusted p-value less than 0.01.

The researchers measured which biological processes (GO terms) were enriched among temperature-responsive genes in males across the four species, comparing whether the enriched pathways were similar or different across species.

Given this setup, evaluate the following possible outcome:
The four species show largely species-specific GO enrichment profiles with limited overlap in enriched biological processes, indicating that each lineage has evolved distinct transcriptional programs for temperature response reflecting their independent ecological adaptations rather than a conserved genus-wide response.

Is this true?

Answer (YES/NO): YES